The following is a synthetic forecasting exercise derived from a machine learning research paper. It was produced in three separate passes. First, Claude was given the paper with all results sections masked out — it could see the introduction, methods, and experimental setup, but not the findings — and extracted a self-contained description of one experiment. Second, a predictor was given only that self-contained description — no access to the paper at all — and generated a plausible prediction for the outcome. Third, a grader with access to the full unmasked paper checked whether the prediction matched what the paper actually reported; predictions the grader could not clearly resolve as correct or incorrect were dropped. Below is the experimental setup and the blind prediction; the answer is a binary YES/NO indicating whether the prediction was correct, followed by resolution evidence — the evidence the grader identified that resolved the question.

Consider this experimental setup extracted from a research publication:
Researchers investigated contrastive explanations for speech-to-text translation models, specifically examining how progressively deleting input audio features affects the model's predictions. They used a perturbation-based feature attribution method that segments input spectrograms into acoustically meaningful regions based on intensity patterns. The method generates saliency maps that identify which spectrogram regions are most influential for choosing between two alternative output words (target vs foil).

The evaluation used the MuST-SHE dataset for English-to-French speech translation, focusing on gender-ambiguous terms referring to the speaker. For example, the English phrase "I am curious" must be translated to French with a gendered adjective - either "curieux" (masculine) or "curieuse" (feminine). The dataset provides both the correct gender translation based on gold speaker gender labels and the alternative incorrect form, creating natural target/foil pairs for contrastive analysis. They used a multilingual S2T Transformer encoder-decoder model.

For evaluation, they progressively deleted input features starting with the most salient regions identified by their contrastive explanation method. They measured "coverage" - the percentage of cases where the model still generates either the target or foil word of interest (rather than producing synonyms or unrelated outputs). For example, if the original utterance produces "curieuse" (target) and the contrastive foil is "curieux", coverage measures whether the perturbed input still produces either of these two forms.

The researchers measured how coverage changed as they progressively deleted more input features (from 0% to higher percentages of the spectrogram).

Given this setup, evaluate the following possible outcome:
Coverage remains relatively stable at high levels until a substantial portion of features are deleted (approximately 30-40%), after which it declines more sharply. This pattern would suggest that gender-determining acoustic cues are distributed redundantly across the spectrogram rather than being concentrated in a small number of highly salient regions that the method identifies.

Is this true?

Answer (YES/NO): NO